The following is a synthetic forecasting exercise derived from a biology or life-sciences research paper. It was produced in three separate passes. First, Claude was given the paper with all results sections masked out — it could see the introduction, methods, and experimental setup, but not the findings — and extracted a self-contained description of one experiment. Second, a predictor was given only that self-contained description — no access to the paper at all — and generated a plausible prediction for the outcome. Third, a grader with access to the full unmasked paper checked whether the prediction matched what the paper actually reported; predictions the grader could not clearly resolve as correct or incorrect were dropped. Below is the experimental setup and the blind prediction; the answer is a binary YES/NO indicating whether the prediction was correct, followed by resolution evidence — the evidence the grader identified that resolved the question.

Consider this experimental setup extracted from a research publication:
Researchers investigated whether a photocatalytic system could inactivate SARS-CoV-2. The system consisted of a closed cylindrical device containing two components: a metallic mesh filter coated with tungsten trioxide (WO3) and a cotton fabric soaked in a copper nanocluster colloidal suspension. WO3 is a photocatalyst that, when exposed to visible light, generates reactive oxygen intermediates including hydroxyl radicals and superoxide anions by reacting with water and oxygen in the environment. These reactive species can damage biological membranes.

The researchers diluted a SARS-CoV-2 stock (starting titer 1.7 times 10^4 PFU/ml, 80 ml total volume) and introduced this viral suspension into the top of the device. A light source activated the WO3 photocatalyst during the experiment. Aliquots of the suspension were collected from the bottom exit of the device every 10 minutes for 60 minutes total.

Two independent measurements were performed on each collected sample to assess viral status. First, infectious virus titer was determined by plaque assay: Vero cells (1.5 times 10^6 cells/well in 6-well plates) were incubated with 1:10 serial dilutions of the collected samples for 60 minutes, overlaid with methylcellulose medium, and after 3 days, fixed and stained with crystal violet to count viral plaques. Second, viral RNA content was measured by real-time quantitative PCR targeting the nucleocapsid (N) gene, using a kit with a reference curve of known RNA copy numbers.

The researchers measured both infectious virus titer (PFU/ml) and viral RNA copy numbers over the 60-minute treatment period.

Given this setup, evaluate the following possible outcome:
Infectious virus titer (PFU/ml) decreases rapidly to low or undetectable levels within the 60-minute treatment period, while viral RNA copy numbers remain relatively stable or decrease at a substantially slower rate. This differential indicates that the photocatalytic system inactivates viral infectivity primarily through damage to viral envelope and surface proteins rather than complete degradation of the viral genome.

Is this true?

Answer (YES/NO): YES